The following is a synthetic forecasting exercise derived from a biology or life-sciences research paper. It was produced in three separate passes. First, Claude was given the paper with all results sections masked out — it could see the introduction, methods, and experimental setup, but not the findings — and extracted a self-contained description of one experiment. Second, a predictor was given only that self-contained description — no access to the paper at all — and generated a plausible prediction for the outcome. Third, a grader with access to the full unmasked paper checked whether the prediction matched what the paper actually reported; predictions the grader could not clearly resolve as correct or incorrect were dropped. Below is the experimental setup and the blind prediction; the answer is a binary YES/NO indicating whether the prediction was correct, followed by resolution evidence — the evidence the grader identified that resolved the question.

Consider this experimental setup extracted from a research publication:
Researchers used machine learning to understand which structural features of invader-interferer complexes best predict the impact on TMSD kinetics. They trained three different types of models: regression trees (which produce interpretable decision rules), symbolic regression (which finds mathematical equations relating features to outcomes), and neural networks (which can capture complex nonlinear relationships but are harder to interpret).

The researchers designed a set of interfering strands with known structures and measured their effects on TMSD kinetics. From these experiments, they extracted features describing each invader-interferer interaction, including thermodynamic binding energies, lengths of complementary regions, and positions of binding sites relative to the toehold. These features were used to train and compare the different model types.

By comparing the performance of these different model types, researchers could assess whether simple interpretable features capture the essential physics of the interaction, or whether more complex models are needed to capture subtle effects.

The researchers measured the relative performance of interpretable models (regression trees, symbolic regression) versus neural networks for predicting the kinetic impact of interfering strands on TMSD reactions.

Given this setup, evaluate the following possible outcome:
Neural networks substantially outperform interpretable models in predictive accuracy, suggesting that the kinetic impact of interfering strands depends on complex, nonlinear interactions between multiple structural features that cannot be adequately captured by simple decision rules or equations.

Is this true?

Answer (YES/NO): NO